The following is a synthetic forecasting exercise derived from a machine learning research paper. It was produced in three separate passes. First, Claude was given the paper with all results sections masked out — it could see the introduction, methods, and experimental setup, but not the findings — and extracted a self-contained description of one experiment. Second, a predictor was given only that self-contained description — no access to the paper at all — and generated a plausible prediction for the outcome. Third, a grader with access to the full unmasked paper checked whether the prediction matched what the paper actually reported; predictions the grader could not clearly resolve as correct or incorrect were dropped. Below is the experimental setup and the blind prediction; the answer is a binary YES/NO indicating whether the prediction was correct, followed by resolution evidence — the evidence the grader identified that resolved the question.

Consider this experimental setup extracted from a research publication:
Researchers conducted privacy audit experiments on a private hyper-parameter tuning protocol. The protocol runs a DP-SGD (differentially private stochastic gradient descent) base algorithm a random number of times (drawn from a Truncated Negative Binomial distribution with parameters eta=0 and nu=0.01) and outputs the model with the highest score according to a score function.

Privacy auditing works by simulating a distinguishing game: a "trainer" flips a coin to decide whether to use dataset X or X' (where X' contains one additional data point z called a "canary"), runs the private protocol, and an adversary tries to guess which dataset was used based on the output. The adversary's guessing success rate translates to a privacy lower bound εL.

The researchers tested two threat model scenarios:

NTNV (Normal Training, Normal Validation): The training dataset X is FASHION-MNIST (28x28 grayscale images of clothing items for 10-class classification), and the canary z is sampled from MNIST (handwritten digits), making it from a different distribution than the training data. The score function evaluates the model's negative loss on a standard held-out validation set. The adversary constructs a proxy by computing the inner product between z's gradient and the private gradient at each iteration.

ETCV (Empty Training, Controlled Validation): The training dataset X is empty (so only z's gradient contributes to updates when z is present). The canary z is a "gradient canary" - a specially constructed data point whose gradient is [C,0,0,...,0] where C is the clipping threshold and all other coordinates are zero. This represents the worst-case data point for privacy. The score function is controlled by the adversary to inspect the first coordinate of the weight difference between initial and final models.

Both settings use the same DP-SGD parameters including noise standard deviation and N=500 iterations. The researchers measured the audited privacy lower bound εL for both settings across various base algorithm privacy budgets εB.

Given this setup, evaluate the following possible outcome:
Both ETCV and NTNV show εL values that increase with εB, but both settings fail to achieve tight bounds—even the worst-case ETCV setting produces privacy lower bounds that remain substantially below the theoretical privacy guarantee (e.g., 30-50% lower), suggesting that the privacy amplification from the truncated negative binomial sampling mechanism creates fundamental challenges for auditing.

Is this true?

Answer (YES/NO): NO